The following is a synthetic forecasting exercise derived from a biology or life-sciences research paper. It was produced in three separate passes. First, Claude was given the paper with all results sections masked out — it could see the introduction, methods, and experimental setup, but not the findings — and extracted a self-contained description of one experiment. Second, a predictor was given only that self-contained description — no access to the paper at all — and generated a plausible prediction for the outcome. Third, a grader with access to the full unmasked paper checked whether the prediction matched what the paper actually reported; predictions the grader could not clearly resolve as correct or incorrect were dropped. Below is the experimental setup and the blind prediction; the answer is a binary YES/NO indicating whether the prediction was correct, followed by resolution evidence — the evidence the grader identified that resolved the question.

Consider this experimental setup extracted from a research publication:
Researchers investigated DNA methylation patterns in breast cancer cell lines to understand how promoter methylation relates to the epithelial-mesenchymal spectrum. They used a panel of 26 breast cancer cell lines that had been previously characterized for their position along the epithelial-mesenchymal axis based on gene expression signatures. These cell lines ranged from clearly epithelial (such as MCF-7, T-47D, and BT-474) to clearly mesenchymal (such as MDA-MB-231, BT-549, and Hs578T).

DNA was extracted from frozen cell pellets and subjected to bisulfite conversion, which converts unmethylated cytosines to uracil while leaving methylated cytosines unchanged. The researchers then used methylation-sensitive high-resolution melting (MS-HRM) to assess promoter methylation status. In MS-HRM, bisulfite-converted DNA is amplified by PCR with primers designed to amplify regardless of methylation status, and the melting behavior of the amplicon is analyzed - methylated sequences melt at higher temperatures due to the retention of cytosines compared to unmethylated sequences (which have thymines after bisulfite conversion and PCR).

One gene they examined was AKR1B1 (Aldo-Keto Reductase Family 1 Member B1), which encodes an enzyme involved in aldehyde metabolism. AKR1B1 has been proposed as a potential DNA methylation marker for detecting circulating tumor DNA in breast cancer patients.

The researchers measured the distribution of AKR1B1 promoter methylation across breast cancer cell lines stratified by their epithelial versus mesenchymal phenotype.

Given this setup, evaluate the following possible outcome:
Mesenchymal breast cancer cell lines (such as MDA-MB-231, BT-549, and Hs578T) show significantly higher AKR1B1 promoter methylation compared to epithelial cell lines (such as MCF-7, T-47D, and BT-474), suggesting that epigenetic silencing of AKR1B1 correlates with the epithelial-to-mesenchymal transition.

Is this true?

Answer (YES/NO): NO